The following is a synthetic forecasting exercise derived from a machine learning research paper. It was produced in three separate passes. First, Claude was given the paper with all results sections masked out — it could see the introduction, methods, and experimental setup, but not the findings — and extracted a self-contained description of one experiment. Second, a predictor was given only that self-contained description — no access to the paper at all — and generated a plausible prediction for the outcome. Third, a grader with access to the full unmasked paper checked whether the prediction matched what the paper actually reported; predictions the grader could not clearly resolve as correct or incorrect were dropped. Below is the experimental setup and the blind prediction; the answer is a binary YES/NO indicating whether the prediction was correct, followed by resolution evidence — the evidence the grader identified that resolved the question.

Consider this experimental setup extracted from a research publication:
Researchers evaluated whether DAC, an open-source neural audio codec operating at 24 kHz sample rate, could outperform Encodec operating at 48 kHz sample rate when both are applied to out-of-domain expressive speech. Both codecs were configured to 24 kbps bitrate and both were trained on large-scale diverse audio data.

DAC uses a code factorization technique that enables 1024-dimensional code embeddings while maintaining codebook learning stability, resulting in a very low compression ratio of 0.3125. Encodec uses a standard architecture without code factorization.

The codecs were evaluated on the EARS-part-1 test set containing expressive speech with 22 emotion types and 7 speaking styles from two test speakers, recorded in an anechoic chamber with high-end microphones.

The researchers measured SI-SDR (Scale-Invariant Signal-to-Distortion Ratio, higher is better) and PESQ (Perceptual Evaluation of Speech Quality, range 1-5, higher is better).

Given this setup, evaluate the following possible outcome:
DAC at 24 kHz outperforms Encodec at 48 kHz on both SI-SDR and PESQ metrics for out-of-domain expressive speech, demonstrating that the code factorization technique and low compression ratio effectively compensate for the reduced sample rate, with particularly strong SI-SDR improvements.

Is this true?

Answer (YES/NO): NO